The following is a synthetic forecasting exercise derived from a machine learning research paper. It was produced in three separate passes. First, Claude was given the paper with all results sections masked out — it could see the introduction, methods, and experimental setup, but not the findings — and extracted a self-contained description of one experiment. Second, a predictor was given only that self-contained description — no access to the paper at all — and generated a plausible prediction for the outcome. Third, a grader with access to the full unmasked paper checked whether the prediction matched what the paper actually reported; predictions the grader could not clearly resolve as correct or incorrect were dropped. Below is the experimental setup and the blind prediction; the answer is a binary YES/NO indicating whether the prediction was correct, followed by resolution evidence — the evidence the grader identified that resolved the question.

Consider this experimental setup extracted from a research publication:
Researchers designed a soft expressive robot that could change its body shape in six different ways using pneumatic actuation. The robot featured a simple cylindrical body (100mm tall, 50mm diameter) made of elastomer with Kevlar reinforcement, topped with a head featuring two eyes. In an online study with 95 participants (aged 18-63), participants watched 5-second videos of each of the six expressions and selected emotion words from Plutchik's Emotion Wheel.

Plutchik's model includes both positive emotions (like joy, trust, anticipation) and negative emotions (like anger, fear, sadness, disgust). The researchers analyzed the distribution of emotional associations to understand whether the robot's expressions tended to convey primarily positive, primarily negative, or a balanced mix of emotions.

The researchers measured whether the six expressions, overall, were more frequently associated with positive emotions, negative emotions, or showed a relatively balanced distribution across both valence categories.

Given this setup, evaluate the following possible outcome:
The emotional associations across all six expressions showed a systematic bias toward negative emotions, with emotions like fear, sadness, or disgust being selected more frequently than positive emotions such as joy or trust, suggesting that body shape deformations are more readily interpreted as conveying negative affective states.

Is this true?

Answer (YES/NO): NO